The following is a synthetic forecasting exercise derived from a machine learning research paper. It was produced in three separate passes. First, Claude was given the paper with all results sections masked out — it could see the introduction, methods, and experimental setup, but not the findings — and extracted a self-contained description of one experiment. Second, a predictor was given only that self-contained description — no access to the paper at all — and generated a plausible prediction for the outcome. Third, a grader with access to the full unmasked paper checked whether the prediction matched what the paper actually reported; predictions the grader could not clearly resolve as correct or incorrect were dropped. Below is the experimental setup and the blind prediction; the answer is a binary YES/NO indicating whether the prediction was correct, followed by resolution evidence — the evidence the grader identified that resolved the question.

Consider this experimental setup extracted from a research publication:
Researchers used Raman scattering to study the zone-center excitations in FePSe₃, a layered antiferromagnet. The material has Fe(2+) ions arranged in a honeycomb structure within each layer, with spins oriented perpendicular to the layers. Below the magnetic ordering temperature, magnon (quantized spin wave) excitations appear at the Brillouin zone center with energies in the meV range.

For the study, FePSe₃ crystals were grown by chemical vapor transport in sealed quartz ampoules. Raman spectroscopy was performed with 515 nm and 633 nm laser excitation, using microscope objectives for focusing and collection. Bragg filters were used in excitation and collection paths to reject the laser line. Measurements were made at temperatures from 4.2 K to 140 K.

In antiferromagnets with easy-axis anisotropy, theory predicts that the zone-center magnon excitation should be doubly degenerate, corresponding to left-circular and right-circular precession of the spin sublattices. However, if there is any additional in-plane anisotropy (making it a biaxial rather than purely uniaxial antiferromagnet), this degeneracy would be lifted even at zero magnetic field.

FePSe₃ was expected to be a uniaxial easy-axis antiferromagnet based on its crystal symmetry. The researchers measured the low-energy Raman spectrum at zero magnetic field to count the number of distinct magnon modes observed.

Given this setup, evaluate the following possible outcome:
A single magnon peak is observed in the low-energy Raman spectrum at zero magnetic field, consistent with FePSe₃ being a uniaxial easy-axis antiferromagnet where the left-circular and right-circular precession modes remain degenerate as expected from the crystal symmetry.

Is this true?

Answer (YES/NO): NO